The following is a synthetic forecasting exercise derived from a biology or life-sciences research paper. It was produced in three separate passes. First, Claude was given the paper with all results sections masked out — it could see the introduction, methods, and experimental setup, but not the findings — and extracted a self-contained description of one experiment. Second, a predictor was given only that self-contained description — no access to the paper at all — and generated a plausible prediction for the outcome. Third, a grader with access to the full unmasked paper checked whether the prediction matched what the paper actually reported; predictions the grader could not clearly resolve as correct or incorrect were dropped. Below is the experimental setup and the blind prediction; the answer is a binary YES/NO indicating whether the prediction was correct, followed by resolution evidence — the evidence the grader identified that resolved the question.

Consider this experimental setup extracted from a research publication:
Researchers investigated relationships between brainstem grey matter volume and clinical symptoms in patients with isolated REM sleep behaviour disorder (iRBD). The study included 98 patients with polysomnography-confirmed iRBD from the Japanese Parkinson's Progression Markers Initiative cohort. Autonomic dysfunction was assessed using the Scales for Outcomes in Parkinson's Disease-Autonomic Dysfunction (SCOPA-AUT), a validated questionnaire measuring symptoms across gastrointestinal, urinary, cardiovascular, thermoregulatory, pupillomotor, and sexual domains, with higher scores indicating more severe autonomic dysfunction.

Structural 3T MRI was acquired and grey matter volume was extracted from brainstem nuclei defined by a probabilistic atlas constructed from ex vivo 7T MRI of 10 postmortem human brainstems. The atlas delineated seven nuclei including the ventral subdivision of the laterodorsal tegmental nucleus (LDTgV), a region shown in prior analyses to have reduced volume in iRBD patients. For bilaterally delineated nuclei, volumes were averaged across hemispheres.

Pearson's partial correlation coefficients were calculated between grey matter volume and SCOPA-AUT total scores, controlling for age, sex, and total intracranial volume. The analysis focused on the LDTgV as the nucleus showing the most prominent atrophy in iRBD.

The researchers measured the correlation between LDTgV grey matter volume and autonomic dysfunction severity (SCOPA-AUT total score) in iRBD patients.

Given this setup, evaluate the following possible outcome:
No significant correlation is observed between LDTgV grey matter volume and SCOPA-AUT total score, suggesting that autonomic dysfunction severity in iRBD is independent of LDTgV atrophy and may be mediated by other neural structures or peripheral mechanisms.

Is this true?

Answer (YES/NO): NO